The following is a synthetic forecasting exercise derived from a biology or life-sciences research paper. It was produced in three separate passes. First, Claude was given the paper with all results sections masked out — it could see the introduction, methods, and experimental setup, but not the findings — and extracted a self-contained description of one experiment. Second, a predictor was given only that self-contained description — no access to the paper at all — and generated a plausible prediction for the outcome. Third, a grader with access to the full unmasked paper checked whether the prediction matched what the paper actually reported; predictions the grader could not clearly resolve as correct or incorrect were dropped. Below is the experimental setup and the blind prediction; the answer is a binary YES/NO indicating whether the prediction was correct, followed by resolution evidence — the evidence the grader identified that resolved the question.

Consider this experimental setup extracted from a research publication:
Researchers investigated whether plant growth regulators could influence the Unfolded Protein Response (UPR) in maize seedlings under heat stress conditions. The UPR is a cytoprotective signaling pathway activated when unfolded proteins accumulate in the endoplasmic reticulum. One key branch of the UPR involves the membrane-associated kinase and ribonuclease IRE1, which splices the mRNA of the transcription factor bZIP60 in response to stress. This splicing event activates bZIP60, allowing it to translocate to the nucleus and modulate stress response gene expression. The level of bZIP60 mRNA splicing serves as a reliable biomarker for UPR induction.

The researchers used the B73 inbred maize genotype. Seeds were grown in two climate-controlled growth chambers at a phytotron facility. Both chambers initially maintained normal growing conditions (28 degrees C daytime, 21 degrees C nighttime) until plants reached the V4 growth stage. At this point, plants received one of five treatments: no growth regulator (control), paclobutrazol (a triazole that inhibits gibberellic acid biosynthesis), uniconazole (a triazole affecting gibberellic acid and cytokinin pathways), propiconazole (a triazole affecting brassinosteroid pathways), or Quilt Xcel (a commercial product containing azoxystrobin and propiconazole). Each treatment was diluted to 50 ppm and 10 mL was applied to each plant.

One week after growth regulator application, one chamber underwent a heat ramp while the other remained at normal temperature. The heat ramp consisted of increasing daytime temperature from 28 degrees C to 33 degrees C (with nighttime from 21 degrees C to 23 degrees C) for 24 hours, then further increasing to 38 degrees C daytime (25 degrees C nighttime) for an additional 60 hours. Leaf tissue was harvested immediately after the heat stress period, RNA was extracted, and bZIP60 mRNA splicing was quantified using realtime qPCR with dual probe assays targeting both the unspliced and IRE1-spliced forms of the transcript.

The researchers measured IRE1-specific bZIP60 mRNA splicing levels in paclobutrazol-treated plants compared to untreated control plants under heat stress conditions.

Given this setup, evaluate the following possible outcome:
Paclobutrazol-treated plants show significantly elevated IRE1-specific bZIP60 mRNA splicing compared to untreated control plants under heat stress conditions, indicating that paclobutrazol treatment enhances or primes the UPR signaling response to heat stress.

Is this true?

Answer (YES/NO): YES